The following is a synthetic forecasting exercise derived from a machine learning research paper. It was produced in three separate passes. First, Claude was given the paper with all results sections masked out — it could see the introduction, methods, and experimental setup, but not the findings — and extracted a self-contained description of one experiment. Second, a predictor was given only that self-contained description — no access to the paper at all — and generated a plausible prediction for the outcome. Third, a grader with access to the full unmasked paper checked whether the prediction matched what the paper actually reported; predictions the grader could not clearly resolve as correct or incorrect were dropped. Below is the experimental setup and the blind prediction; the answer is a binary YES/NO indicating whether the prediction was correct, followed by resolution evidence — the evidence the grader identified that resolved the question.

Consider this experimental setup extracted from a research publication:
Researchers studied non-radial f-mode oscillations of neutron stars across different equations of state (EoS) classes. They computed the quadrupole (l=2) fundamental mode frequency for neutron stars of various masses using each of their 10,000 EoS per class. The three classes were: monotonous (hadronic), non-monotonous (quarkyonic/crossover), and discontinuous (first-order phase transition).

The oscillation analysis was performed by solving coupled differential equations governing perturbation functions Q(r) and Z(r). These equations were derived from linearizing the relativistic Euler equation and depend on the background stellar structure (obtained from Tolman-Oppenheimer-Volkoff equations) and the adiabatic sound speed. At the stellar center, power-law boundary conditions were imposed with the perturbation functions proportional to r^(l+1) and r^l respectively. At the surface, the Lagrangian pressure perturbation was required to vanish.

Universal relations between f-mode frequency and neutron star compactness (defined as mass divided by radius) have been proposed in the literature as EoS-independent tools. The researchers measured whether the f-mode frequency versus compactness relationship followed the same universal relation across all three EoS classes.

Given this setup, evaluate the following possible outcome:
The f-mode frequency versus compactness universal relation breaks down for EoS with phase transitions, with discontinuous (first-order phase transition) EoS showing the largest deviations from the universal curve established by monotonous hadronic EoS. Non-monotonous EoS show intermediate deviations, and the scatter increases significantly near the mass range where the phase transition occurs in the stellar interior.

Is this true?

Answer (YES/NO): NO